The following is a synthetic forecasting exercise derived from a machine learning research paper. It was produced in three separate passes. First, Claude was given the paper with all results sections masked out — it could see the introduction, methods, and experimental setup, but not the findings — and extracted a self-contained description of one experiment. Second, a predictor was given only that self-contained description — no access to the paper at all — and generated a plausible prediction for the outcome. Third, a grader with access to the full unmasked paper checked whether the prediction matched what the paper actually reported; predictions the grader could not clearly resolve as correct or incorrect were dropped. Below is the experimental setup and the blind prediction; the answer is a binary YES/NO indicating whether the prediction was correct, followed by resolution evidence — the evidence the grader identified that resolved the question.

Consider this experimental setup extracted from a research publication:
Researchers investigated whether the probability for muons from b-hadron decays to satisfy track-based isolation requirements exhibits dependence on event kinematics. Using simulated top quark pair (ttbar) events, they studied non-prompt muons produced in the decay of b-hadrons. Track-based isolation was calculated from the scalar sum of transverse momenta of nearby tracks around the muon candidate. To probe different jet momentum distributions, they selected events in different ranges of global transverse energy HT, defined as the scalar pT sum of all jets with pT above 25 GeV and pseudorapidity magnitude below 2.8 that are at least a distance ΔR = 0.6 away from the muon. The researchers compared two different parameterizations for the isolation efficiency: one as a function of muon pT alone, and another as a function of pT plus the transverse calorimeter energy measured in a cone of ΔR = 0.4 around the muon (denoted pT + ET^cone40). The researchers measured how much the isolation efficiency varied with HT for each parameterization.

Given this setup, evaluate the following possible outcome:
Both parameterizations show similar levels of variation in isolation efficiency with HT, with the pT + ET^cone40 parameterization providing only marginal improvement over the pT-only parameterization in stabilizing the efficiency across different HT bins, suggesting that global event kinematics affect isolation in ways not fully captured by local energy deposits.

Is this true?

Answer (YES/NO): NO